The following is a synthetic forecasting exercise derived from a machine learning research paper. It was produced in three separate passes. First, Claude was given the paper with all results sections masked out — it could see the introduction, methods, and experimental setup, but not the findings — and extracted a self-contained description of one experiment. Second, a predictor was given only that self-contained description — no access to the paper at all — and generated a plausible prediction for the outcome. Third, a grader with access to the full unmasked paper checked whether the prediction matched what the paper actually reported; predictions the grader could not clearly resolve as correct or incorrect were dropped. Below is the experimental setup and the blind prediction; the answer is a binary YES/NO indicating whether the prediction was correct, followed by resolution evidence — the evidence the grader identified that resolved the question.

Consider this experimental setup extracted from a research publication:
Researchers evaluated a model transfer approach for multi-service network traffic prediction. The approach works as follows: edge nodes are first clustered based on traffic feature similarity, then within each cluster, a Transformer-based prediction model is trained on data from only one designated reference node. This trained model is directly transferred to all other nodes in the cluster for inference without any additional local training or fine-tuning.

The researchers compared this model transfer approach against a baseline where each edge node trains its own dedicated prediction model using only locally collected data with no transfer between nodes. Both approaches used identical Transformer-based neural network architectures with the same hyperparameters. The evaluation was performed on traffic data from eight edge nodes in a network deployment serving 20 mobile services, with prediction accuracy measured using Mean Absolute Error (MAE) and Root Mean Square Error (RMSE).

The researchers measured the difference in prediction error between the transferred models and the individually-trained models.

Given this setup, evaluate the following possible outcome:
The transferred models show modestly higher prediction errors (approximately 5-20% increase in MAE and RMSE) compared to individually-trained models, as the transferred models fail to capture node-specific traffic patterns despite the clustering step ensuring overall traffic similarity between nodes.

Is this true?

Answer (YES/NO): NO